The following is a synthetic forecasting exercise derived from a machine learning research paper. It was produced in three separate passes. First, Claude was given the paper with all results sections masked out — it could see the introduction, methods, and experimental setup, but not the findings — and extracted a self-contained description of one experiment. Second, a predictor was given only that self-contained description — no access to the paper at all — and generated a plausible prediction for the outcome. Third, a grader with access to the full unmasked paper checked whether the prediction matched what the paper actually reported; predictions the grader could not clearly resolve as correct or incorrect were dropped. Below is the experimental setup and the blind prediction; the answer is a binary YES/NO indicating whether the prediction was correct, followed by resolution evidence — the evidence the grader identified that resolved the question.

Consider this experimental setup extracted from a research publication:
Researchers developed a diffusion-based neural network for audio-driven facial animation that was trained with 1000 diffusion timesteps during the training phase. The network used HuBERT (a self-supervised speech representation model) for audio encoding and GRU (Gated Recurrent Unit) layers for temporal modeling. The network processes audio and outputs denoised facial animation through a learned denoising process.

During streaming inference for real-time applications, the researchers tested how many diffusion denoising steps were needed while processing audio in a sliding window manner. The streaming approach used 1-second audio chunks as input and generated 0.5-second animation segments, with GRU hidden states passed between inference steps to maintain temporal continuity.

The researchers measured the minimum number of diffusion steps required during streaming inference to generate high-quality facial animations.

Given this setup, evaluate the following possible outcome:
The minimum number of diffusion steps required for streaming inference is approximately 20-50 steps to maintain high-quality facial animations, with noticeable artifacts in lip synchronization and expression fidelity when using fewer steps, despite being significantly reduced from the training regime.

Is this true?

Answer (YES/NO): NO